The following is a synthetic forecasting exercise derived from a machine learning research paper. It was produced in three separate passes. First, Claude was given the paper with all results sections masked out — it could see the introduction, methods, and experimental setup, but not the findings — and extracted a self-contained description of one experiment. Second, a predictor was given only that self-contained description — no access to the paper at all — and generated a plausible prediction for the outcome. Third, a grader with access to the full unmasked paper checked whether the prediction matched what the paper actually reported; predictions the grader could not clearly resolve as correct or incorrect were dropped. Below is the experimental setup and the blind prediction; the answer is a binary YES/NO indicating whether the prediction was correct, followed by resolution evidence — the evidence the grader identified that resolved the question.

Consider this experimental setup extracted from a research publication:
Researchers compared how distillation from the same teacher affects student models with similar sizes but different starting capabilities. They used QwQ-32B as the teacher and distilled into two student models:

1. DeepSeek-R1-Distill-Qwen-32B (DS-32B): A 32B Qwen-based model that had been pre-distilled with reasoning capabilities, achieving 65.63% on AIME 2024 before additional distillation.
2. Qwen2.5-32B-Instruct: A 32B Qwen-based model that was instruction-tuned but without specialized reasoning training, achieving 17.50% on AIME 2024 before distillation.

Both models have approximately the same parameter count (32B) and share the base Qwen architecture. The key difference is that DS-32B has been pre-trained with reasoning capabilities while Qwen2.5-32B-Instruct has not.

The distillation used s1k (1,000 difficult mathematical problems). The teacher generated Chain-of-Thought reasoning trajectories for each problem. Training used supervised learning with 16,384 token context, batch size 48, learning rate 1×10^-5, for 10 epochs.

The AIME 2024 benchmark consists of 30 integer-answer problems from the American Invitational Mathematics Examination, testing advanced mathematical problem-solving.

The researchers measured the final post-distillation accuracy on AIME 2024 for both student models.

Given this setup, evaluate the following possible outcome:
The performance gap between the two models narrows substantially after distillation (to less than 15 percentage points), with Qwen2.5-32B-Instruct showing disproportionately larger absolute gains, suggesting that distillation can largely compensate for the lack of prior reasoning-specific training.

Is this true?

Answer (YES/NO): YES